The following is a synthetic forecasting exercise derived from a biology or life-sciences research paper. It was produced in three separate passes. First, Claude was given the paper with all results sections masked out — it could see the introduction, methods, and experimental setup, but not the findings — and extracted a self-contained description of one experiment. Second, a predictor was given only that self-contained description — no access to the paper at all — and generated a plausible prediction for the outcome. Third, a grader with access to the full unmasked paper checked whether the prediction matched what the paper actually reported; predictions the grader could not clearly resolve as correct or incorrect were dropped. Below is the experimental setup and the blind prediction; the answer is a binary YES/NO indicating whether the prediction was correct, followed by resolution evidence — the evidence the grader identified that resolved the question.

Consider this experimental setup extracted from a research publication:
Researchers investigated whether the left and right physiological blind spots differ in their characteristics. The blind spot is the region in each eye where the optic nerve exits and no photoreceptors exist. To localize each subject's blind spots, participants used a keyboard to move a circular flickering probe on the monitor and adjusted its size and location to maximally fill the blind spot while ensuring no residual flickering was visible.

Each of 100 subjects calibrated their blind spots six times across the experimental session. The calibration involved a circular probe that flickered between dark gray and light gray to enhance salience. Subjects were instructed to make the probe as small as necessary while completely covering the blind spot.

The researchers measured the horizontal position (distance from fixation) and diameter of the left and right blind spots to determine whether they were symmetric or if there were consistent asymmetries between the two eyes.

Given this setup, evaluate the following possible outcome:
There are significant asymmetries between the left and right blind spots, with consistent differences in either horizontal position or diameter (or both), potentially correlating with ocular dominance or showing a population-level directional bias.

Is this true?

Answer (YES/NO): YES